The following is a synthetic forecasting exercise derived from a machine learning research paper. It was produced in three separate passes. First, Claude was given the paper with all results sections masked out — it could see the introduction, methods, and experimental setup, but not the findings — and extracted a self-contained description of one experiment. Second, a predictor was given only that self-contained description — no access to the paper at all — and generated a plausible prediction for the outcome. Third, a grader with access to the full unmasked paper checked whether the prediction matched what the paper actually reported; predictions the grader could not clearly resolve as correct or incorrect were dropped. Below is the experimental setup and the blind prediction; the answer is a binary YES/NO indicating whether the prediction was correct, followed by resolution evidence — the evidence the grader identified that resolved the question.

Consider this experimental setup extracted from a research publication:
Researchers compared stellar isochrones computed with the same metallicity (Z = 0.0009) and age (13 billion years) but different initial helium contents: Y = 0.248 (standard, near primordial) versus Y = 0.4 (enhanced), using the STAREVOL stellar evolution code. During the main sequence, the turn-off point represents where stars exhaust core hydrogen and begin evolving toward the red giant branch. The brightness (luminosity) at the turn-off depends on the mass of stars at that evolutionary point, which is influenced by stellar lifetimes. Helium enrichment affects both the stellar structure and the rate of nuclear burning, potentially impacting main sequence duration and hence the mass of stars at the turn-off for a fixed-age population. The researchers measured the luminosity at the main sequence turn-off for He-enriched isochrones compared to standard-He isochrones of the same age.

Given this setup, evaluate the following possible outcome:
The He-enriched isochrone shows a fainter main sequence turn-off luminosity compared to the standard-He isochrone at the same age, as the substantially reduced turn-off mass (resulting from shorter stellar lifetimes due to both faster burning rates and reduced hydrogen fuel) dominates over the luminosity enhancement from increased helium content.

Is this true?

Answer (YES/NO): YES